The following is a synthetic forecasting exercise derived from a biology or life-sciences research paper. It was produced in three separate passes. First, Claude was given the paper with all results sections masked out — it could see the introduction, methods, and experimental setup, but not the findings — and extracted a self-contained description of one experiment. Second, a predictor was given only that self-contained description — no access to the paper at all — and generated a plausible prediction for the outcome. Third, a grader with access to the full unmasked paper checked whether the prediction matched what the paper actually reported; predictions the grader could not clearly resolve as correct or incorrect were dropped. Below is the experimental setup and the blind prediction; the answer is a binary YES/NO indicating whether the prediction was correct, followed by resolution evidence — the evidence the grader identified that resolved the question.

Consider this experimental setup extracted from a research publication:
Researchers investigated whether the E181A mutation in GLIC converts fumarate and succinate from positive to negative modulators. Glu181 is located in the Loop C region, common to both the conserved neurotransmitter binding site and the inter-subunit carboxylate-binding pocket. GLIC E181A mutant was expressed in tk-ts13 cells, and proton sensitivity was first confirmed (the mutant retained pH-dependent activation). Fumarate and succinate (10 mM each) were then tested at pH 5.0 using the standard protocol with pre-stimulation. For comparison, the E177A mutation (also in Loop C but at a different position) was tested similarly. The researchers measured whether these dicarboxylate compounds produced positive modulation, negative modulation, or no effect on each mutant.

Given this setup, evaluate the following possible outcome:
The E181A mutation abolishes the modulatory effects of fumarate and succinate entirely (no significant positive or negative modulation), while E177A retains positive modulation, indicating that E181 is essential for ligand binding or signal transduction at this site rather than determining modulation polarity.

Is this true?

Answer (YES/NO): NO